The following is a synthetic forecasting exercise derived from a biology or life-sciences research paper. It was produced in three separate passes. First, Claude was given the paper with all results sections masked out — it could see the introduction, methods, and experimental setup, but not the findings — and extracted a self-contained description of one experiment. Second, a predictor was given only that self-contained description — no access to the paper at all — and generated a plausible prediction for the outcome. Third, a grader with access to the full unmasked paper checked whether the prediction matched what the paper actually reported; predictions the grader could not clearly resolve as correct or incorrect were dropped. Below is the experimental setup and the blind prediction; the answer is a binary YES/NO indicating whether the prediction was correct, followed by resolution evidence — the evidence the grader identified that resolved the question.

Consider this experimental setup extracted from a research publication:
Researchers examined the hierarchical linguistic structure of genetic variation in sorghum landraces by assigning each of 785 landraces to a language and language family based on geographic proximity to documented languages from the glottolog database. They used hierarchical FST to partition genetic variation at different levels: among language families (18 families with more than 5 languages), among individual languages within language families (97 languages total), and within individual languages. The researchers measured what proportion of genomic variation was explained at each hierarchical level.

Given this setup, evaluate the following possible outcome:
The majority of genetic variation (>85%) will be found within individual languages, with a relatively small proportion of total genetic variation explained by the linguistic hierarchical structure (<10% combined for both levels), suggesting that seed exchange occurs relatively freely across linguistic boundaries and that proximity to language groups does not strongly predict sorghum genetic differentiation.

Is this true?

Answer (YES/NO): NO